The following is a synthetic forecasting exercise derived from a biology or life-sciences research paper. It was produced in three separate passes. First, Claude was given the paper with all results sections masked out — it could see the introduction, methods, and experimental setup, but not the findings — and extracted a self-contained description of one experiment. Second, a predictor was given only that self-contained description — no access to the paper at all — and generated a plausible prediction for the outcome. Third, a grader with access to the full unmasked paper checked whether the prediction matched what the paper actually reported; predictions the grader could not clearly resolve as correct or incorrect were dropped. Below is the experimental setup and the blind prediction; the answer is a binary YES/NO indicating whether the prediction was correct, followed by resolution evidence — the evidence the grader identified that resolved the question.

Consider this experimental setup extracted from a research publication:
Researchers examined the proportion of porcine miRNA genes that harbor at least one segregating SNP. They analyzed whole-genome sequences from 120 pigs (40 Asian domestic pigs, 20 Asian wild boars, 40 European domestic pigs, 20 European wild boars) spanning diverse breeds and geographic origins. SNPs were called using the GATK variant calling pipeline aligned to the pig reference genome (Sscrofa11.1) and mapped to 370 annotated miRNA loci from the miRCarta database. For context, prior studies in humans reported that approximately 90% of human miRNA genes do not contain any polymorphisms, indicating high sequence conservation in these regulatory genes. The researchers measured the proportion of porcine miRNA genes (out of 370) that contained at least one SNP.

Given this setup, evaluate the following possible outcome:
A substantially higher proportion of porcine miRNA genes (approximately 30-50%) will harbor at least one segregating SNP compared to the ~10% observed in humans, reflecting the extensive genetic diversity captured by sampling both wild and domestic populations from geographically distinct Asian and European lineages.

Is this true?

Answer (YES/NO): YES